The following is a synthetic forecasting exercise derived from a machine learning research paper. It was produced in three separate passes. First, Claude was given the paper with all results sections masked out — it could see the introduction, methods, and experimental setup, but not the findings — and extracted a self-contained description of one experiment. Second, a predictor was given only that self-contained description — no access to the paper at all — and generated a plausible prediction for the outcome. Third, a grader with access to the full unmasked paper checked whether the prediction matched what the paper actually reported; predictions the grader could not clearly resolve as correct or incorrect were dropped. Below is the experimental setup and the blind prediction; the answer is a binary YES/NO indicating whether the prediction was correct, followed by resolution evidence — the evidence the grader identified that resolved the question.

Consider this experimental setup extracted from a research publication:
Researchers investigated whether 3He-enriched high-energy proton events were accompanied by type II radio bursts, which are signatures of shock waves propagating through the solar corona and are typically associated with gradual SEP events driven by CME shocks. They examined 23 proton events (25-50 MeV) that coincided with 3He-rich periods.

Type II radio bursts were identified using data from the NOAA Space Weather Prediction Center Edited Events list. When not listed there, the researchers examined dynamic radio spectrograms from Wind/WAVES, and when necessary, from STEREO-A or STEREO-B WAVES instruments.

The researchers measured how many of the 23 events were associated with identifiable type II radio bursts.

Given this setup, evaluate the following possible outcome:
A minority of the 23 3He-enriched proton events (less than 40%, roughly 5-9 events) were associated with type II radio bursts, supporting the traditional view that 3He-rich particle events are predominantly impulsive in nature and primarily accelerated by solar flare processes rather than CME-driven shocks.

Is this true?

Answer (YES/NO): NO